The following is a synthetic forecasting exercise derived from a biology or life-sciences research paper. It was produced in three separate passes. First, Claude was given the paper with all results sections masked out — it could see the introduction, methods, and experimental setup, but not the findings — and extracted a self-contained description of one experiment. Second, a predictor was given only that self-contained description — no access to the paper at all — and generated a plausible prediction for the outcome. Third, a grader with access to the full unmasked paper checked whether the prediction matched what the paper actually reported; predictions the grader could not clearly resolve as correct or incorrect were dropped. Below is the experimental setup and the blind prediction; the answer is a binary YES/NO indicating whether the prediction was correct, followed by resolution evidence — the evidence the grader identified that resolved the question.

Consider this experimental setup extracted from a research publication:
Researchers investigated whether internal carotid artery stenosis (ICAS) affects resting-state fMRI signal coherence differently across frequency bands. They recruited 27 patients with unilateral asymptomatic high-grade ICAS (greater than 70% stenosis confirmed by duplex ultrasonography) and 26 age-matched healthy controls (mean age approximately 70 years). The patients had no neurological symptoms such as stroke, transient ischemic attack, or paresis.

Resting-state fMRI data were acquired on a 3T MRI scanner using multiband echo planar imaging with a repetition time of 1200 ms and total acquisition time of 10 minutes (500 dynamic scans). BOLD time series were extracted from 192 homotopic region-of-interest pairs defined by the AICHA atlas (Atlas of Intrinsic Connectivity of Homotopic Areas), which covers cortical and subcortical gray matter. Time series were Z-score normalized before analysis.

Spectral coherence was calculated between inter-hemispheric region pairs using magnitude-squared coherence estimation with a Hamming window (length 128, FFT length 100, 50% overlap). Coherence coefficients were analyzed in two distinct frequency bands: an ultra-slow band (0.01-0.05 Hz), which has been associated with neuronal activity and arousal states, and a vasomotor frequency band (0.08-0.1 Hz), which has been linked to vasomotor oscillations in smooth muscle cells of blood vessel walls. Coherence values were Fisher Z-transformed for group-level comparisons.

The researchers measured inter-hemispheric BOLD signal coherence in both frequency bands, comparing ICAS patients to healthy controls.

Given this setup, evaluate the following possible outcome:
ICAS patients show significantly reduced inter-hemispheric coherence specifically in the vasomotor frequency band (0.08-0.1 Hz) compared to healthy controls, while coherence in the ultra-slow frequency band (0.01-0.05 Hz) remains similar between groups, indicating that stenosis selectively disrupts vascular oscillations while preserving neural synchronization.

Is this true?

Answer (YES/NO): YES